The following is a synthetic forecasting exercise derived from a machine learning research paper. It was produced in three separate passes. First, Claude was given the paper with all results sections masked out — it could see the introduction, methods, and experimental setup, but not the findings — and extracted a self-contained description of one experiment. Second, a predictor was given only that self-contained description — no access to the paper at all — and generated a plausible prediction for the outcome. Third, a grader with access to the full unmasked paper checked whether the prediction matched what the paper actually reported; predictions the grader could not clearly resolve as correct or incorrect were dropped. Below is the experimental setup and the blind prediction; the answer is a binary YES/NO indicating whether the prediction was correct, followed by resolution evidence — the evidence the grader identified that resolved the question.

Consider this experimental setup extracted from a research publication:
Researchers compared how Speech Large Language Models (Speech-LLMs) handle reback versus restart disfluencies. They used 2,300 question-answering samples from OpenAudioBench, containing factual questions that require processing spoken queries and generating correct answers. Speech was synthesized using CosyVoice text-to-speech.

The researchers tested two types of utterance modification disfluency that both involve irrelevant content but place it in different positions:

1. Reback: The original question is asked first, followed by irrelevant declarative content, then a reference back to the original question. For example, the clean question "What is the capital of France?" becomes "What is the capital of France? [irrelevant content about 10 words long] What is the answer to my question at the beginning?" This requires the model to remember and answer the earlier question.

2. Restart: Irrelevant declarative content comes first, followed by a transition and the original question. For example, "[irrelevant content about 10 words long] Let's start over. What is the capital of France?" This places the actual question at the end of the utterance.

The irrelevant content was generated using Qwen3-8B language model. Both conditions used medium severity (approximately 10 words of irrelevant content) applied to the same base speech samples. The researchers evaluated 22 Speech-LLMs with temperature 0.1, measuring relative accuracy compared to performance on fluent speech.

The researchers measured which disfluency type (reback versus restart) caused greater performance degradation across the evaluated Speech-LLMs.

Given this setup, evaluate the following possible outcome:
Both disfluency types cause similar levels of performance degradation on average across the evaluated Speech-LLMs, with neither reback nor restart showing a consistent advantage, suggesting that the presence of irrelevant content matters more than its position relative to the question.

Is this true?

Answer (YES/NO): NO